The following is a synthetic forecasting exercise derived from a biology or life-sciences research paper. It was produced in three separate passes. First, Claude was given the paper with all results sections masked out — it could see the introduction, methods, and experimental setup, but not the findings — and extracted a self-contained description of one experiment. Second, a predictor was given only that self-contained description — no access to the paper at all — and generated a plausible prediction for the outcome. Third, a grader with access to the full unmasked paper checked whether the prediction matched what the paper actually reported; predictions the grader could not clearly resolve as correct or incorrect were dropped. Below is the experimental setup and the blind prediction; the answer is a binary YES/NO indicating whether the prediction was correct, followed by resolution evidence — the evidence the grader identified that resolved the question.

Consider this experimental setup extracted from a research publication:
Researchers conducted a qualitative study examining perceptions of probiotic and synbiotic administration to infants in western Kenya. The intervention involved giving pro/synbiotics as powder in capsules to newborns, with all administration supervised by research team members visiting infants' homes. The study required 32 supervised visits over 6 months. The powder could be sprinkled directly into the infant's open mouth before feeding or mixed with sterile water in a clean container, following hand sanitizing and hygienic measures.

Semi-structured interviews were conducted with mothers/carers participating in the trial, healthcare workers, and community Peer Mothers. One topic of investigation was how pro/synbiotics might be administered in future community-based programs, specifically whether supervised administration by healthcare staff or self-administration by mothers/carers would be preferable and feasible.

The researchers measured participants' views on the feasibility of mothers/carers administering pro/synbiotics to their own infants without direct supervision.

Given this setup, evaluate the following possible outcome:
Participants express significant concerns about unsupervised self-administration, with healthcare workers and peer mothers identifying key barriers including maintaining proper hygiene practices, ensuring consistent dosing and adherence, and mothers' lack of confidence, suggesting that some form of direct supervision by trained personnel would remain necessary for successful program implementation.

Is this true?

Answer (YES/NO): NO